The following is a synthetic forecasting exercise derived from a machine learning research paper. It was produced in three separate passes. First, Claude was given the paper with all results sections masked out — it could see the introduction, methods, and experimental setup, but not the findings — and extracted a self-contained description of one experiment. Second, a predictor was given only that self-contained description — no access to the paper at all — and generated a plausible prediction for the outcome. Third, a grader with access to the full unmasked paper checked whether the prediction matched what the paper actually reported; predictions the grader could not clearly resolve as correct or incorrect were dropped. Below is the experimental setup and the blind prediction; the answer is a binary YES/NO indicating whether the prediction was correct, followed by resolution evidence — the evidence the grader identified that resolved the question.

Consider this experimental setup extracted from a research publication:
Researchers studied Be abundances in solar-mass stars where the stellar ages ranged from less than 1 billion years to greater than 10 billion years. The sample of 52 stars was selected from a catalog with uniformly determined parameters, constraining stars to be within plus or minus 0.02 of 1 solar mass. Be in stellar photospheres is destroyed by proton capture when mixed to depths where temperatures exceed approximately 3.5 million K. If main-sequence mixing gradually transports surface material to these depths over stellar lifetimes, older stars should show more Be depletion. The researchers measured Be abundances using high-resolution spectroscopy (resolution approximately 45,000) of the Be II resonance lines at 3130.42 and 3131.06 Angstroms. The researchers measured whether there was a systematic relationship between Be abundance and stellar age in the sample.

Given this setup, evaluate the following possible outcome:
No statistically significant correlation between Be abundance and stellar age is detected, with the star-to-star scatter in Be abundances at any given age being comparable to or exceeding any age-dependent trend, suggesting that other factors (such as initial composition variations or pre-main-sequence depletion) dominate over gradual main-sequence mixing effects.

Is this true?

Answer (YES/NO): NO